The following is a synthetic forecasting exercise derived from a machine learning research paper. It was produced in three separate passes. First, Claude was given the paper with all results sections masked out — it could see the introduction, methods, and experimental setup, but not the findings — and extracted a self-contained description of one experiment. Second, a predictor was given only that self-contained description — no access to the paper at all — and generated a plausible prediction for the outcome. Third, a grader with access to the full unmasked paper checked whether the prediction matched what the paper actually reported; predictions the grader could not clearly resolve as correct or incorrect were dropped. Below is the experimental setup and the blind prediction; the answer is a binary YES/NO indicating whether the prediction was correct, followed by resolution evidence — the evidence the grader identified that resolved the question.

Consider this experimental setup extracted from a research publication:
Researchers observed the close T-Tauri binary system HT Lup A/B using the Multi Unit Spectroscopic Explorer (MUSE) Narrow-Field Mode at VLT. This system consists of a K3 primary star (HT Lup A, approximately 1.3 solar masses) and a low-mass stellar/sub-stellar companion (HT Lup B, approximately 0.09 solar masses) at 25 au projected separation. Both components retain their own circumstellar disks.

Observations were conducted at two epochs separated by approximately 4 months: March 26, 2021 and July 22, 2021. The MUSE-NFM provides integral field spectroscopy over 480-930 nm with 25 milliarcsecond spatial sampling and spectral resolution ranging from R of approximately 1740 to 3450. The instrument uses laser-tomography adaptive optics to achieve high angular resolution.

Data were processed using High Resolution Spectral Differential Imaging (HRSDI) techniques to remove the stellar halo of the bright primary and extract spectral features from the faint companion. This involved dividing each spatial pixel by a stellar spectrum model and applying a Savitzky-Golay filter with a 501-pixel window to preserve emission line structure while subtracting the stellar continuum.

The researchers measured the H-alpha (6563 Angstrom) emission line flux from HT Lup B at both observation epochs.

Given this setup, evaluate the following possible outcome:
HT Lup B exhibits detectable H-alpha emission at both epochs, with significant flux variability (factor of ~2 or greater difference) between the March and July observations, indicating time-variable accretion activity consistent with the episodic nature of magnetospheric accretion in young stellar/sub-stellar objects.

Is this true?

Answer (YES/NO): YES